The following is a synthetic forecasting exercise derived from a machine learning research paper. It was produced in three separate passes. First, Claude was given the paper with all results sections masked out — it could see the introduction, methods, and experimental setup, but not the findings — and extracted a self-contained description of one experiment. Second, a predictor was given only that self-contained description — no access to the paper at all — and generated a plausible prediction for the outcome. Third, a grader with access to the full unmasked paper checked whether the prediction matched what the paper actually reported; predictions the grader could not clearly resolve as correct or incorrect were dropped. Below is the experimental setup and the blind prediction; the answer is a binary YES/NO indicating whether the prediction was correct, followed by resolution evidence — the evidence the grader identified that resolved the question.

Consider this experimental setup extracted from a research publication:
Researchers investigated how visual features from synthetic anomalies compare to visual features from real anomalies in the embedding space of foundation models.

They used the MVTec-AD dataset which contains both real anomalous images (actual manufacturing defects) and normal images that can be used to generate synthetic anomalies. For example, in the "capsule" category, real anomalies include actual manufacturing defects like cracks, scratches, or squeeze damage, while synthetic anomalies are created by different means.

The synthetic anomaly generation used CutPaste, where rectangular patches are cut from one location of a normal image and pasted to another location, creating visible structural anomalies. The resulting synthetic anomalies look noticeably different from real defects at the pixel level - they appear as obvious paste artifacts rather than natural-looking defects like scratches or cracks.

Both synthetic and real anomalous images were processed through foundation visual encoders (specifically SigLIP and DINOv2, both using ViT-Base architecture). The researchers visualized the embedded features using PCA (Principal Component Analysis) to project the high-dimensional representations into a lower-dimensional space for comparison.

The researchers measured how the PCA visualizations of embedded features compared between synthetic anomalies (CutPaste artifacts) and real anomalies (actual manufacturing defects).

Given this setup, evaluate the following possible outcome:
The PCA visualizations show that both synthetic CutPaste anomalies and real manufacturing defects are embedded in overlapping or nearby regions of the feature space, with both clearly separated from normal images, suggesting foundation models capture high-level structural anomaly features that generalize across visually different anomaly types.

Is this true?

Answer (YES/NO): YES